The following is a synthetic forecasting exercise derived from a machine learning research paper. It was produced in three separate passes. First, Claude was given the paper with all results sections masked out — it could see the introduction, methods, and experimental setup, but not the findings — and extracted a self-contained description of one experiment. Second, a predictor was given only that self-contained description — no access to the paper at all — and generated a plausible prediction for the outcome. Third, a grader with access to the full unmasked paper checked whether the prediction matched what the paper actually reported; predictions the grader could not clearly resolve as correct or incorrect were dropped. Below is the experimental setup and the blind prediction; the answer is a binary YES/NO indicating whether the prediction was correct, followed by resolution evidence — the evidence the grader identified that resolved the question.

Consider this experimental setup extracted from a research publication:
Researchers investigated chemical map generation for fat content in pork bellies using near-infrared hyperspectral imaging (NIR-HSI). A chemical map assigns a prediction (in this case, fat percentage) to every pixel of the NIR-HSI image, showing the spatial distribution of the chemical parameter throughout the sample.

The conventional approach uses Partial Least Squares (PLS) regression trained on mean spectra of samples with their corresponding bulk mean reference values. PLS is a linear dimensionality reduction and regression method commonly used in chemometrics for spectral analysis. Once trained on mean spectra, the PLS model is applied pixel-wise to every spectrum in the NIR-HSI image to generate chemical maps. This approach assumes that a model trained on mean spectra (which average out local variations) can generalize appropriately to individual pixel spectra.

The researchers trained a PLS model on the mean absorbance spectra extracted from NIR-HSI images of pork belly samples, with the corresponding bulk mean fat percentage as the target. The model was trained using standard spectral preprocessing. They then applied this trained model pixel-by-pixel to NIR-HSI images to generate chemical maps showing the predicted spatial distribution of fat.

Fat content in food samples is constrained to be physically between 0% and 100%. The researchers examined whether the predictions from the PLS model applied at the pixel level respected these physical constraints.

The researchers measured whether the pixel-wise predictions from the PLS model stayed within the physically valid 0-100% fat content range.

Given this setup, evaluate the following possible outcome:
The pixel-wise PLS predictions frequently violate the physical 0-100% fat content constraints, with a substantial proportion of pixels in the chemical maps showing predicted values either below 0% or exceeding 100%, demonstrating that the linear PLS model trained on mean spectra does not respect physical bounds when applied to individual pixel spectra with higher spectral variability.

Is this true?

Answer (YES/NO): YES